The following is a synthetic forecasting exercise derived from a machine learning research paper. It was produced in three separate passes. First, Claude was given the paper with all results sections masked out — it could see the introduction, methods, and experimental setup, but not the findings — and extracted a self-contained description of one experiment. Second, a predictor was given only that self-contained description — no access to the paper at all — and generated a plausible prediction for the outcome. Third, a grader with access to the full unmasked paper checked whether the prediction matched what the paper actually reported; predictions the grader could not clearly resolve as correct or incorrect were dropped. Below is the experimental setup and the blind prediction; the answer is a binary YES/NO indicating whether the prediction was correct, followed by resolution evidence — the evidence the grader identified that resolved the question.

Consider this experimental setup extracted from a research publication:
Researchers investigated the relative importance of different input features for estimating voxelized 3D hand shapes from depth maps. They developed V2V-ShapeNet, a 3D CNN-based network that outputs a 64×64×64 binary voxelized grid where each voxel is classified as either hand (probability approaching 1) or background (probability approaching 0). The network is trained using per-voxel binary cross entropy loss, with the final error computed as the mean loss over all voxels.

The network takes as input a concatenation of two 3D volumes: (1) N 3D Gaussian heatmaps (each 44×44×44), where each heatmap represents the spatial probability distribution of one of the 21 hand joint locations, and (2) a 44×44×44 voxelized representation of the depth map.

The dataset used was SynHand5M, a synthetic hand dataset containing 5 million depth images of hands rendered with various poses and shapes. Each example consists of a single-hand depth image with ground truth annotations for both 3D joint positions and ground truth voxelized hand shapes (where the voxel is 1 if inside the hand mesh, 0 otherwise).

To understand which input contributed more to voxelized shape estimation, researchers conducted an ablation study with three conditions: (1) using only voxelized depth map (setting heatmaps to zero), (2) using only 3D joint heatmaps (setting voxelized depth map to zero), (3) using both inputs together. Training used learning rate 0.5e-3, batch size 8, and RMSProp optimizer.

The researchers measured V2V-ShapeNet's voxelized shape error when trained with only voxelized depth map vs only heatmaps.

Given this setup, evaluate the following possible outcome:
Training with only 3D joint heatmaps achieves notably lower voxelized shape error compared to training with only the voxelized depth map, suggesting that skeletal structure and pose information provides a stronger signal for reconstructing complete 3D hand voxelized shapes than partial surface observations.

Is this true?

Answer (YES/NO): NO